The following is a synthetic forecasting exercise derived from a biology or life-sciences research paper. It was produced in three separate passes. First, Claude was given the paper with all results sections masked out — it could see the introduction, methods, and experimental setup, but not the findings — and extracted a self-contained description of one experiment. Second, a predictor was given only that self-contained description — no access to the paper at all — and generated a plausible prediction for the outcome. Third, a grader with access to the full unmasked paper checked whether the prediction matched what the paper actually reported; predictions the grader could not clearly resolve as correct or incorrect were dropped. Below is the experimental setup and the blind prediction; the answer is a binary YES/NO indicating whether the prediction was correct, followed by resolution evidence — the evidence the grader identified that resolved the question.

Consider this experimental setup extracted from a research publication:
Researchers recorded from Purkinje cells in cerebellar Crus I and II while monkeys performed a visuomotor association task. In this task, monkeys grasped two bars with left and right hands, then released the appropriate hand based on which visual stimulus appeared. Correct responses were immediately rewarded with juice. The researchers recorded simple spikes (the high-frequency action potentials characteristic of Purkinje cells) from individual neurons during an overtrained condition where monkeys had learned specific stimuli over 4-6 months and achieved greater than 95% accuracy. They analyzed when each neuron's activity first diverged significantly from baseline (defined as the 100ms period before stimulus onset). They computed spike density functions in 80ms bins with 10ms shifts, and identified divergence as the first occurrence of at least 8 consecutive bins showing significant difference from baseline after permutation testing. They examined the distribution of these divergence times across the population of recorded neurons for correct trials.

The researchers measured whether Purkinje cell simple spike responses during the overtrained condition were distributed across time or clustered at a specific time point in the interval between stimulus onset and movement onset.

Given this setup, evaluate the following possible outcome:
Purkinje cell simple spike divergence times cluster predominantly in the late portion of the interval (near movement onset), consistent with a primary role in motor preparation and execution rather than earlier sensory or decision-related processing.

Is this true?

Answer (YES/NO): NO